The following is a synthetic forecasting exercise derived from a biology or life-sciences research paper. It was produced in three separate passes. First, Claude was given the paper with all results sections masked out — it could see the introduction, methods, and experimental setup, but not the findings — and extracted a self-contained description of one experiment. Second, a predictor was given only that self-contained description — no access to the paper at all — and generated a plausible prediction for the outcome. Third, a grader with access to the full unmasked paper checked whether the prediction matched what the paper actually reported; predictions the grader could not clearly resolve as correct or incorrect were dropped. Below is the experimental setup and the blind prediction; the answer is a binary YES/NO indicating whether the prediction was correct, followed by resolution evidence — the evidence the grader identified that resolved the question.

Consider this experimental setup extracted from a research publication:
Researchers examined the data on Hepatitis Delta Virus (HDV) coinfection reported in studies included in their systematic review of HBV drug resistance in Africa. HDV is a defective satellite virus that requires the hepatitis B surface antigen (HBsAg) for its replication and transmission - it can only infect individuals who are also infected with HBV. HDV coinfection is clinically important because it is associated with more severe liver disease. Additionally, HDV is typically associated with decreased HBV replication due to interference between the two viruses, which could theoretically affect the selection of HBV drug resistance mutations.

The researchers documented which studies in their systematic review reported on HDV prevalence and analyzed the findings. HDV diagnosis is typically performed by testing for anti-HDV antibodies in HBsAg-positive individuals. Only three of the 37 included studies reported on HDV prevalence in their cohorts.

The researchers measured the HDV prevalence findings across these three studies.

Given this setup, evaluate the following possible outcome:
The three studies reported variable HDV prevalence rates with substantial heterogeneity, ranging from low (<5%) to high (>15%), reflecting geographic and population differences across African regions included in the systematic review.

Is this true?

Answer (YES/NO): YES